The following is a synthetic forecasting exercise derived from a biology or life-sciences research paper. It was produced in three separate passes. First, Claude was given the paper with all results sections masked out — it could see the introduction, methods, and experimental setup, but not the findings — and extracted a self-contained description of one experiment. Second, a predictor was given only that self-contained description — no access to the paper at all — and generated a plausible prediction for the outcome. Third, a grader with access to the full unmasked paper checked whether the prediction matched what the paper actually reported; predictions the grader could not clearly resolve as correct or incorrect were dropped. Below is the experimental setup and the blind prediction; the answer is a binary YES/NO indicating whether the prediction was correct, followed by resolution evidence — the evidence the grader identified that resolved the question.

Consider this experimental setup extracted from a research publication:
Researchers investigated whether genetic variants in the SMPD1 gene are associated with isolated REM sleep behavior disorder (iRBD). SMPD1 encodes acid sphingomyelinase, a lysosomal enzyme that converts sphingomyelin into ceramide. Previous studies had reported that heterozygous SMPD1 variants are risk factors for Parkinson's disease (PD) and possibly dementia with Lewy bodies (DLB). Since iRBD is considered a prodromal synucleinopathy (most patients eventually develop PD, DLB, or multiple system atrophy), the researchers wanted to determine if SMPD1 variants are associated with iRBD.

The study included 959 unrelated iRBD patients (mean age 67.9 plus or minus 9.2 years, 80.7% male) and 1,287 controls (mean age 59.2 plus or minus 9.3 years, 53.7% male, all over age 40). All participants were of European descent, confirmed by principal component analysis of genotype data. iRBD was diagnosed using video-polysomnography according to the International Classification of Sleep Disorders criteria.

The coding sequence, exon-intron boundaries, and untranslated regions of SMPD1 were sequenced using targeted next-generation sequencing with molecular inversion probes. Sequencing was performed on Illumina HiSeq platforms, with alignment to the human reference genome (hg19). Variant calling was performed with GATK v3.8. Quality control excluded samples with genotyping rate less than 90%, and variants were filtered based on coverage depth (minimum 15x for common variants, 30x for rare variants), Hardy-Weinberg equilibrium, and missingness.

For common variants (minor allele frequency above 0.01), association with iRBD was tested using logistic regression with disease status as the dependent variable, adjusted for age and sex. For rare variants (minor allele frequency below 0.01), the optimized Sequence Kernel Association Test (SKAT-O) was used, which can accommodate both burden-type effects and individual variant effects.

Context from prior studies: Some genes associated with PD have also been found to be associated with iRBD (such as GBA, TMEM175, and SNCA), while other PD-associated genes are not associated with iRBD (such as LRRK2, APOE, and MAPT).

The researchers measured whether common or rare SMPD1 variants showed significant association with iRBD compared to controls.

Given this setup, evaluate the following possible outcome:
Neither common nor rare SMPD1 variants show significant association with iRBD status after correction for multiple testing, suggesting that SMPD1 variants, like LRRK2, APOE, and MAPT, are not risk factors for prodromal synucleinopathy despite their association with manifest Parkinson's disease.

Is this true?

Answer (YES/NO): YES